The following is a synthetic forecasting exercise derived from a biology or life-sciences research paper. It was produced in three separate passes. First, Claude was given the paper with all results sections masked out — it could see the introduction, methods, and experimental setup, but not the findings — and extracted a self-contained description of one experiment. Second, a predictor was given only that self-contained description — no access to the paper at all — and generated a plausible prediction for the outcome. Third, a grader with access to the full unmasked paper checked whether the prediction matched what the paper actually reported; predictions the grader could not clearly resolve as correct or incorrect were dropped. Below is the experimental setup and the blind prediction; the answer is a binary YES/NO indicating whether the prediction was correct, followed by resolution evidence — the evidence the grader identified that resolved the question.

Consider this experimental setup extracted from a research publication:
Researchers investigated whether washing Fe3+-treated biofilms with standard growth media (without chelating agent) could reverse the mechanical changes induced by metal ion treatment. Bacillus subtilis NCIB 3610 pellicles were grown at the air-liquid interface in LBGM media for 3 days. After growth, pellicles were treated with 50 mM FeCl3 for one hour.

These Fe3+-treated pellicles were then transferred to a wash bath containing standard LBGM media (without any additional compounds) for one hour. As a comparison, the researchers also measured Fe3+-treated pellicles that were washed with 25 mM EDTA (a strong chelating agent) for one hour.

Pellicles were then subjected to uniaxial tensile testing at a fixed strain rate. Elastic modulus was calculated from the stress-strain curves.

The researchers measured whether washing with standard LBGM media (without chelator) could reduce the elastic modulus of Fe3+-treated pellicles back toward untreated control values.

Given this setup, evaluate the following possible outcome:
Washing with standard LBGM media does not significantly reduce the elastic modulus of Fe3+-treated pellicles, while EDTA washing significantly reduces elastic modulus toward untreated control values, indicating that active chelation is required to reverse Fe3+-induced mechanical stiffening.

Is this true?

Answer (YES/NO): YES